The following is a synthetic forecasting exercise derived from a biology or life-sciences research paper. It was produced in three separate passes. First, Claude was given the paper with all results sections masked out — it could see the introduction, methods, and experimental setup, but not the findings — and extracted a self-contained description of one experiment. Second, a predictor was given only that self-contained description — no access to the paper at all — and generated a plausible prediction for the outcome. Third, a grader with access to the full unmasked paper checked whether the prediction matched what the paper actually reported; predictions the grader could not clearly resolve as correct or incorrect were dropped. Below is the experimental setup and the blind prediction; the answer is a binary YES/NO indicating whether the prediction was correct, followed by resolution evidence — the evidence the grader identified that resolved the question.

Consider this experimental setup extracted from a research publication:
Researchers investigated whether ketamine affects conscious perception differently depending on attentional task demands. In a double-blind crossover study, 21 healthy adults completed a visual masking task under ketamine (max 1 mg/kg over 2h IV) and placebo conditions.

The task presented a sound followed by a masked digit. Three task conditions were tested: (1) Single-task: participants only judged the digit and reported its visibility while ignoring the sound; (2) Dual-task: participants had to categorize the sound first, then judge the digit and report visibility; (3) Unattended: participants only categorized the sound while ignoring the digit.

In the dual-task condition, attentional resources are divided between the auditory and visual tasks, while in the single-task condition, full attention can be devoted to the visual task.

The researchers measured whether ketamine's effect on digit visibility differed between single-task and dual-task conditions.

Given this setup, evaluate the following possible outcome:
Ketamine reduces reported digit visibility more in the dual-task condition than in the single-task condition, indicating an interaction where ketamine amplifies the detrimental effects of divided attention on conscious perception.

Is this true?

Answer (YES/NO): NO